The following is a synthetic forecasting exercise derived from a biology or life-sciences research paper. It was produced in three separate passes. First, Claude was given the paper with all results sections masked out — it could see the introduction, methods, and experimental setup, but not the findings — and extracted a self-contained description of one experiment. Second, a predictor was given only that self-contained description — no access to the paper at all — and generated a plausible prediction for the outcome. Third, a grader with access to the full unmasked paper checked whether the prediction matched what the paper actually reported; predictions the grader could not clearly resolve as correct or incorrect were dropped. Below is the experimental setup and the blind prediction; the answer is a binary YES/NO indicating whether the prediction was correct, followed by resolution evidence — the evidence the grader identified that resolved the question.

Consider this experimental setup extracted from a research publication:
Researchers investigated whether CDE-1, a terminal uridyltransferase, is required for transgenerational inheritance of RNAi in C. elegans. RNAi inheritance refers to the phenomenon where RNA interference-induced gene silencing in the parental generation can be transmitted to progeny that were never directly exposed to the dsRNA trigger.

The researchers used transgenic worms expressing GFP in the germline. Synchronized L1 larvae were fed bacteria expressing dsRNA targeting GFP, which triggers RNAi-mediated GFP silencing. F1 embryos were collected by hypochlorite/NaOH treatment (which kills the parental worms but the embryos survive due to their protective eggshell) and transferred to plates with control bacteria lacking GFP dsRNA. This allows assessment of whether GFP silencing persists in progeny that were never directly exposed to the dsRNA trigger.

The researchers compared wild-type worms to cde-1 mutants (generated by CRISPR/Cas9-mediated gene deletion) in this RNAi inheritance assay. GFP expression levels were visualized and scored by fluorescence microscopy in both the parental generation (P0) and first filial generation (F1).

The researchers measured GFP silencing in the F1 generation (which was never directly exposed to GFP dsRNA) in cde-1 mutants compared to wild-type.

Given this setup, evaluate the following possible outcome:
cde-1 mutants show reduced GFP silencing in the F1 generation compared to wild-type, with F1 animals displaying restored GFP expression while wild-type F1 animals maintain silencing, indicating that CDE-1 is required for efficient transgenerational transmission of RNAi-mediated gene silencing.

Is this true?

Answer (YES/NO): YES